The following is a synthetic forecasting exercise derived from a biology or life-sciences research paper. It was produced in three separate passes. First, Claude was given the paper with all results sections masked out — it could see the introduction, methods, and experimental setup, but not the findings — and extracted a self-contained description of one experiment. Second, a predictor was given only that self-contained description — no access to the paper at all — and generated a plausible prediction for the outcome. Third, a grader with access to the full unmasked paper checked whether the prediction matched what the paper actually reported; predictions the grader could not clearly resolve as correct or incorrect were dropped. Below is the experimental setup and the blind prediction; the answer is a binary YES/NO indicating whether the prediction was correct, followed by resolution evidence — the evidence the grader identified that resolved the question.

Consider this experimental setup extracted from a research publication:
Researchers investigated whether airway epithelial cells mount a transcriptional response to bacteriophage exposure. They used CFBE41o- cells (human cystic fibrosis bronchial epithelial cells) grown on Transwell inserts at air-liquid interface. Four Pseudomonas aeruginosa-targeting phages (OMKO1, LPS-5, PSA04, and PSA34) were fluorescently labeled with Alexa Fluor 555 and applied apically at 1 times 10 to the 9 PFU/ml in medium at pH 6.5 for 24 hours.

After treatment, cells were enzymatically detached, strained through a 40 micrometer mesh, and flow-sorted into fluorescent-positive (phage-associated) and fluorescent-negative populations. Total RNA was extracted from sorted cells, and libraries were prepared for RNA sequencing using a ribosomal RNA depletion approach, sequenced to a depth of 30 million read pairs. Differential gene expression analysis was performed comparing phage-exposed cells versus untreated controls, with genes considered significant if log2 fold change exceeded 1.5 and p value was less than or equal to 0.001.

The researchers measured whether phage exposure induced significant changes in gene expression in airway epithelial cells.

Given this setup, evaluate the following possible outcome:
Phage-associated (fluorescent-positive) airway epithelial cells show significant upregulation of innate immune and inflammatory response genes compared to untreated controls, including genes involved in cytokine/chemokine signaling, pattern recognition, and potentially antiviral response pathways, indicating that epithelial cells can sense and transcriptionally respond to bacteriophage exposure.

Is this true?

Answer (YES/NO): YES